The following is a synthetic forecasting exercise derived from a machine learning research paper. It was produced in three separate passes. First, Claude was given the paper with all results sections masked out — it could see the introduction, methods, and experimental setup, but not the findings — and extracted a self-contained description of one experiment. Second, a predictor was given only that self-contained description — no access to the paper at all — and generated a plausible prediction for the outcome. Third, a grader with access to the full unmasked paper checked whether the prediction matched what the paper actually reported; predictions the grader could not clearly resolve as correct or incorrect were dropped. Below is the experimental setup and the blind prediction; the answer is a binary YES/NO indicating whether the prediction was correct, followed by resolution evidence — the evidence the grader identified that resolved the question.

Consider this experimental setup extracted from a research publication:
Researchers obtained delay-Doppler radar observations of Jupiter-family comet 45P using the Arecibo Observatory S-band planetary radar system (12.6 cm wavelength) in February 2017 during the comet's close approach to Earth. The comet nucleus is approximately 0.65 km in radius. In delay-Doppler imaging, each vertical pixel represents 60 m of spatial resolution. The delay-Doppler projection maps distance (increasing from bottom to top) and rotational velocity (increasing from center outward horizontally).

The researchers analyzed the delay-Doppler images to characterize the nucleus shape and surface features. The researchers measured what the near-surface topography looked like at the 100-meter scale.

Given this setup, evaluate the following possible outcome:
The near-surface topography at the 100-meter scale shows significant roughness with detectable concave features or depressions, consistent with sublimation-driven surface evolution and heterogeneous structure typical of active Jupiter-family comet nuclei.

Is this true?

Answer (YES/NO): NO